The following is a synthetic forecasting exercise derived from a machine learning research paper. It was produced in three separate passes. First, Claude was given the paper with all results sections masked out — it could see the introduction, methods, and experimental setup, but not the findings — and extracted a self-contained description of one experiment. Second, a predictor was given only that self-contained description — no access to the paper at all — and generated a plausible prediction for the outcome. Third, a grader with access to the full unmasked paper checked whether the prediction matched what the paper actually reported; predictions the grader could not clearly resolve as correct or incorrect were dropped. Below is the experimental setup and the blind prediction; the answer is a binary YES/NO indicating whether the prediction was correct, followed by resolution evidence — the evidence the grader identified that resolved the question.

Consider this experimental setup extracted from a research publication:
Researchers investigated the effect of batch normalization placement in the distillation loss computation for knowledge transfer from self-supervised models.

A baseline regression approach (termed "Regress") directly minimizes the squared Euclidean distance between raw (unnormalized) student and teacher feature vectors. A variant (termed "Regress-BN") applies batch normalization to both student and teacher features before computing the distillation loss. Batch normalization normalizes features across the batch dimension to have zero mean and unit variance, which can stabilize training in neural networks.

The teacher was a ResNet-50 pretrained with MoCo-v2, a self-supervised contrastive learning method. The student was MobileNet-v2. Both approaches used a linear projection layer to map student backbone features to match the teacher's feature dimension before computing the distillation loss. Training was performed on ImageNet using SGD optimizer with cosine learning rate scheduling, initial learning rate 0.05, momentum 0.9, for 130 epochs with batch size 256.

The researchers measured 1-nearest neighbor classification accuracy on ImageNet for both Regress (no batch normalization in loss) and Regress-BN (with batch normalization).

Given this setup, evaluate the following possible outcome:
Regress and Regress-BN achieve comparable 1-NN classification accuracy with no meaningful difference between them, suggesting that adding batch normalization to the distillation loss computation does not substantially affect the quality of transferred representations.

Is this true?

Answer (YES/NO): NO